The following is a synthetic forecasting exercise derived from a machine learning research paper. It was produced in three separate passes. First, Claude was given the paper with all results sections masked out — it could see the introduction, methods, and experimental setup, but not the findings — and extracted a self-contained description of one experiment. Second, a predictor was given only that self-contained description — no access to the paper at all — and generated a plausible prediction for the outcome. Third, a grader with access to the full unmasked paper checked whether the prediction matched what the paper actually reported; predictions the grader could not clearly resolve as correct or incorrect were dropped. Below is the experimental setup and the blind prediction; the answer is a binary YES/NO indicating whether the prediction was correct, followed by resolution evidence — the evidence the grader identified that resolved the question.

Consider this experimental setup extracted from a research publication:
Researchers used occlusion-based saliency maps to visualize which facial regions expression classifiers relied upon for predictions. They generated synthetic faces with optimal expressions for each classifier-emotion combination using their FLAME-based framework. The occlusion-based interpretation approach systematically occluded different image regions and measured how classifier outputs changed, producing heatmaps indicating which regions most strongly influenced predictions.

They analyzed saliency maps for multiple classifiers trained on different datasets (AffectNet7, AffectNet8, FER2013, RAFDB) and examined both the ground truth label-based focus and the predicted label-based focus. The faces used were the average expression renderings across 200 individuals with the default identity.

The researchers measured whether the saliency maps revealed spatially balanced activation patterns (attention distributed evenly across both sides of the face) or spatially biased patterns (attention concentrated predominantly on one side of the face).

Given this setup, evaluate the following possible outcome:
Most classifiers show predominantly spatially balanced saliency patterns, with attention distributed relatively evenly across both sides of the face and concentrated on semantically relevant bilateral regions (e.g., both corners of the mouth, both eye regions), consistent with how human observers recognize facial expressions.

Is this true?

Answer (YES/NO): NO